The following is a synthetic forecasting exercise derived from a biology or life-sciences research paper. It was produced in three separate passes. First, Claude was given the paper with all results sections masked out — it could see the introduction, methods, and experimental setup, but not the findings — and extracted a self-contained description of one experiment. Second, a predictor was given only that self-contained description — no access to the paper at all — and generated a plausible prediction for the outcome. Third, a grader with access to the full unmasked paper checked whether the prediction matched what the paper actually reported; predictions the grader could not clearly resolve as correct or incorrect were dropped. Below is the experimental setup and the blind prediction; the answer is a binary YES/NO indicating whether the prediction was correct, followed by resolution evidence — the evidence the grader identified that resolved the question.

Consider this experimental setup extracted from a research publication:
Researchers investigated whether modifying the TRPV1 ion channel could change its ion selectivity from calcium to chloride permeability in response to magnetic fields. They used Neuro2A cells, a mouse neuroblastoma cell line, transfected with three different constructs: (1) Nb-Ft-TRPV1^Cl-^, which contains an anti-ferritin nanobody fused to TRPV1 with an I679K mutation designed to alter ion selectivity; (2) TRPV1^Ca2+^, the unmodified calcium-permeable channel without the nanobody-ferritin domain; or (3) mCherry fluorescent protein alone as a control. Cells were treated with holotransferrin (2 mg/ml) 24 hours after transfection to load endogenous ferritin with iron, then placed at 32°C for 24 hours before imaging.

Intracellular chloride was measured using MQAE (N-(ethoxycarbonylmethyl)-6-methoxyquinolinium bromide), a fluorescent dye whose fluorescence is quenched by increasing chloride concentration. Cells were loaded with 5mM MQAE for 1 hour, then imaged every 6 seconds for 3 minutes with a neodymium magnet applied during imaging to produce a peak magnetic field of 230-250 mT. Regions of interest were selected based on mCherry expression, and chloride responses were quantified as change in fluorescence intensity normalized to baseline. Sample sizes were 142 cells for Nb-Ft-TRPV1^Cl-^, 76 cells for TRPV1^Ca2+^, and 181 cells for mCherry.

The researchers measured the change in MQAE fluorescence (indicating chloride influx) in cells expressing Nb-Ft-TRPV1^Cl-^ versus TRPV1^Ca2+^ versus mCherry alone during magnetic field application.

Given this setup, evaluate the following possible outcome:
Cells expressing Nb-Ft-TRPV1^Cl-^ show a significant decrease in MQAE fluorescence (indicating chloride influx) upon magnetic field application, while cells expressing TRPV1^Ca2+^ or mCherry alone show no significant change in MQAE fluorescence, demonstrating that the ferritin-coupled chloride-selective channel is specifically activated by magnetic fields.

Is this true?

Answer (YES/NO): YES